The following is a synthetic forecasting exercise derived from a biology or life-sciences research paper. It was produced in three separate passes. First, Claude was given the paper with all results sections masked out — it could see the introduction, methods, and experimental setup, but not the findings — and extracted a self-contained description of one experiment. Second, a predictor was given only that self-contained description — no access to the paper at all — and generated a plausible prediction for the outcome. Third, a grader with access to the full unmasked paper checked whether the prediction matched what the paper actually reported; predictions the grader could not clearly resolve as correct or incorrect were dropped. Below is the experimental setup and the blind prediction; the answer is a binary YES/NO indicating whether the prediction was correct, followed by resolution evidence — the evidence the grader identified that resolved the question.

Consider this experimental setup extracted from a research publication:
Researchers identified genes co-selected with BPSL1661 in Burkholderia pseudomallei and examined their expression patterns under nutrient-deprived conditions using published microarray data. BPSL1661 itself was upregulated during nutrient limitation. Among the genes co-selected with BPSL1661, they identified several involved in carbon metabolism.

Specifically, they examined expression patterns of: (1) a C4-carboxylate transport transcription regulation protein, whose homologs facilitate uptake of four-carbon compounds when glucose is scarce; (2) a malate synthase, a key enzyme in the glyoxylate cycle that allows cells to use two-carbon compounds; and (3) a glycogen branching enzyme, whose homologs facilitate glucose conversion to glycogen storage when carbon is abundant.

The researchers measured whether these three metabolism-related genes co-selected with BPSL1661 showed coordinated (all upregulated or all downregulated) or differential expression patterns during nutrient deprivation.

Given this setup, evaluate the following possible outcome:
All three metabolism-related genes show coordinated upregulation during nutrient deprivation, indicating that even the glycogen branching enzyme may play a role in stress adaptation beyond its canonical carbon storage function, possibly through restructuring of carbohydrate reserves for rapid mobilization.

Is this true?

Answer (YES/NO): NO